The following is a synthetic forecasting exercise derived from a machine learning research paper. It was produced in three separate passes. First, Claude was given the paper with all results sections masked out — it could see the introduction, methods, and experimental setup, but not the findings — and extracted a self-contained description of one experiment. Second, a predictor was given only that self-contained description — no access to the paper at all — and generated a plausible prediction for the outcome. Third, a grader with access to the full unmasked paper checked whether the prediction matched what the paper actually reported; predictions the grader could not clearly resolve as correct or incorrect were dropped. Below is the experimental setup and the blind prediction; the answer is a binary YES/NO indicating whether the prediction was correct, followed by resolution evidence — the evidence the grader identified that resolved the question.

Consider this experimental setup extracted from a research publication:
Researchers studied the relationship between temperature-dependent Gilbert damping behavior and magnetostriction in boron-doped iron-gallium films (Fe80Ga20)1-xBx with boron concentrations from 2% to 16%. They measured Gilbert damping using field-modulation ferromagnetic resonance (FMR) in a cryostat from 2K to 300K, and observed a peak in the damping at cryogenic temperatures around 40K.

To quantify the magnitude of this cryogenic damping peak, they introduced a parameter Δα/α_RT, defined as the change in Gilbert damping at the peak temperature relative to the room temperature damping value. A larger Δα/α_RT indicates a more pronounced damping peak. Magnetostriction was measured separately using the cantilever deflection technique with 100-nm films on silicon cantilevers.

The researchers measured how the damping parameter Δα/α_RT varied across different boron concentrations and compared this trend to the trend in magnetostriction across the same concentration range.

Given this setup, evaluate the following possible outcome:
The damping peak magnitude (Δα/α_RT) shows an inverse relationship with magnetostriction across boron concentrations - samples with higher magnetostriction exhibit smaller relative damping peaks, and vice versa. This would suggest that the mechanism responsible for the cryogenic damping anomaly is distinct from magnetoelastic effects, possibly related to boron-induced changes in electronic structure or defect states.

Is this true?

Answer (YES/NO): NO